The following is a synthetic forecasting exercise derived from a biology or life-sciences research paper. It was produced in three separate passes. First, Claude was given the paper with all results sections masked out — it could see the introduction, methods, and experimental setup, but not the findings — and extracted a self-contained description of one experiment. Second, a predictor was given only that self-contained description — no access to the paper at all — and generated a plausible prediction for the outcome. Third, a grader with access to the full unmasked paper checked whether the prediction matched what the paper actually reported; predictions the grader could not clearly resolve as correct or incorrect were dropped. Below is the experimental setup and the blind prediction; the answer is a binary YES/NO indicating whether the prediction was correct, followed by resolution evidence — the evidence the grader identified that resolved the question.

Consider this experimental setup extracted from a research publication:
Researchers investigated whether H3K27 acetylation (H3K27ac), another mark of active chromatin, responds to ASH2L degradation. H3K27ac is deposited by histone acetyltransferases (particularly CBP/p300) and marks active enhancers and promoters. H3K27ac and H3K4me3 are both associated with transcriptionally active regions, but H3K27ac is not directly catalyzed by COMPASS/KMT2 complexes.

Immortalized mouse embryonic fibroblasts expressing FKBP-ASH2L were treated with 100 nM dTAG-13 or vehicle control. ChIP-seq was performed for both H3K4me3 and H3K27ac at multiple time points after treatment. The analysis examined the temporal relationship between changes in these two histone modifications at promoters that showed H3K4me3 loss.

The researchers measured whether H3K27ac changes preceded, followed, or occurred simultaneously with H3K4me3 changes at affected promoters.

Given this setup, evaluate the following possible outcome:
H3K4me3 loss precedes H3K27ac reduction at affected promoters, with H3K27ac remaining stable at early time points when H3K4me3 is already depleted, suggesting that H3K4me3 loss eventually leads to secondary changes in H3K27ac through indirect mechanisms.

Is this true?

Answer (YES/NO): YES